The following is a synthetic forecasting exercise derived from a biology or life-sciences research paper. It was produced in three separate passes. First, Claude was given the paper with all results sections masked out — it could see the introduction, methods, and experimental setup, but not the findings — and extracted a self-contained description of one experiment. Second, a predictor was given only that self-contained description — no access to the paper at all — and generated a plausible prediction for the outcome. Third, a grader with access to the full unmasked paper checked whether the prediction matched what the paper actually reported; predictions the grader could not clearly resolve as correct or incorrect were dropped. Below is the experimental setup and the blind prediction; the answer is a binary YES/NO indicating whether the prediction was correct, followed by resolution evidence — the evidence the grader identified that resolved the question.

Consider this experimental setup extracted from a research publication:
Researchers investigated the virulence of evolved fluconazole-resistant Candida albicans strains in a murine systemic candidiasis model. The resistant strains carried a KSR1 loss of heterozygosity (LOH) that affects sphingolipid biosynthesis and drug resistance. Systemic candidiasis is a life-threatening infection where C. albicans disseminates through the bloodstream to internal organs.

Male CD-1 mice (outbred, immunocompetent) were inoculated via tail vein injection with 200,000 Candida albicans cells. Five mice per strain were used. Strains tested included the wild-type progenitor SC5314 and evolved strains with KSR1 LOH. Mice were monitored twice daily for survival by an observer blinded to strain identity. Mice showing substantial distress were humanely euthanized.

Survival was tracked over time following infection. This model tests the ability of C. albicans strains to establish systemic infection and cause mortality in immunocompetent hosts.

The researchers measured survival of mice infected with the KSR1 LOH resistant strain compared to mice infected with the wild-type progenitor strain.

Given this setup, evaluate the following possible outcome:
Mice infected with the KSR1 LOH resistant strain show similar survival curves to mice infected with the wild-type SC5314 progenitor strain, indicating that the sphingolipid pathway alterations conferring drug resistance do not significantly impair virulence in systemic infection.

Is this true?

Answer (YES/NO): NO